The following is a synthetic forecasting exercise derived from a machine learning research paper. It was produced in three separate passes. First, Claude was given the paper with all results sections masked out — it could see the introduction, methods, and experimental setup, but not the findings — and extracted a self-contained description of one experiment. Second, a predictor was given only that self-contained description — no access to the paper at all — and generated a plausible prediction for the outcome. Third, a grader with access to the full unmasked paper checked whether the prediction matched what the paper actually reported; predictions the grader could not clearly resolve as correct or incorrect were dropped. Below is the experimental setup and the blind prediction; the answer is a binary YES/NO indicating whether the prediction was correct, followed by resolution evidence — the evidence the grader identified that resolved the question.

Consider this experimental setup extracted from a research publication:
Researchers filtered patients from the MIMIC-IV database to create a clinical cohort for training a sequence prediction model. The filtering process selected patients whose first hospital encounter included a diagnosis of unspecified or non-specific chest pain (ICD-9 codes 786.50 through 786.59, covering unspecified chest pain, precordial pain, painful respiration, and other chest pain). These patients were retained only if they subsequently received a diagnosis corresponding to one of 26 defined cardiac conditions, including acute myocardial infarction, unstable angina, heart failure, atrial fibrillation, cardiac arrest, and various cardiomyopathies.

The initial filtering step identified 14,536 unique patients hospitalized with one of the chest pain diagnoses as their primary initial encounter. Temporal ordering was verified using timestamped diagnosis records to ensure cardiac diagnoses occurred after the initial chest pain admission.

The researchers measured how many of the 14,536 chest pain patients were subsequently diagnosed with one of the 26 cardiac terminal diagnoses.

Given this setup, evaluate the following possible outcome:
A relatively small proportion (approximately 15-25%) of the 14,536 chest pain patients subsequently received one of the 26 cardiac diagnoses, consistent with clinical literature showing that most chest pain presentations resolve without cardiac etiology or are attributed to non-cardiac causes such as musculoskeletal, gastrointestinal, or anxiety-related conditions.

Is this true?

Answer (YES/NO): YES